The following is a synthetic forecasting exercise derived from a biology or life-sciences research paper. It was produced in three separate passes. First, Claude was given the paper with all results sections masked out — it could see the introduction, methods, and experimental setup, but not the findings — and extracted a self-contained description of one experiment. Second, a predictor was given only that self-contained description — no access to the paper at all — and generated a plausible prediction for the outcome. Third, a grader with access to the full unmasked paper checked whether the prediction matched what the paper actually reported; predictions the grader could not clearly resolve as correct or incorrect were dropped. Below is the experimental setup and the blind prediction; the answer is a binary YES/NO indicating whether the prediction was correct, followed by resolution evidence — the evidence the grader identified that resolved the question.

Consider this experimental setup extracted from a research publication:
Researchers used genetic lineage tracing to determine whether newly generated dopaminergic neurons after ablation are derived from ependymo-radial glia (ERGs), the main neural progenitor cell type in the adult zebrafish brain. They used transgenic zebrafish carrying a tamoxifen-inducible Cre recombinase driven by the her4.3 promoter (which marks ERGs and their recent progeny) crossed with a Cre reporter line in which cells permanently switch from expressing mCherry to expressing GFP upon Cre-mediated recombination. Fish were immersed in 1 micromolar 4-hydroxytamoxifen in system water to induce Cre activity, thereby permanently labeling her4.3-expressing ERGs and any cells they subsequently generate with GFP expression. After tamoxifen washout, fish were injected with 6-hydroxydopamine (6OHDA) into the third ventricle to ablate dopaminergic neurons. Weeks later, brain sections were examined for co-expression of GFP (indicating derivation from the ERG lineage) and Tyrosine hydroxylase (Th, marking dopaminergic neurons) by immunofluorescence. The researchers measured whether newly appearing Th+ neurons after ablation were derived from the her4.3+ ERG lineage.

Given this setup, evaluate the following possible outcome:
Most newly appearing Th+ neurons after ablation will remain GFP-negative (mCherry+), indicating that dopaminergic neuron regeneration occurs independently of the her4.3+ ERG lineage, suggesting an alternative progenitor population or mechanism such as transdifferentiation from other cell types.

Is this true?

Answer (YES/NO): NO